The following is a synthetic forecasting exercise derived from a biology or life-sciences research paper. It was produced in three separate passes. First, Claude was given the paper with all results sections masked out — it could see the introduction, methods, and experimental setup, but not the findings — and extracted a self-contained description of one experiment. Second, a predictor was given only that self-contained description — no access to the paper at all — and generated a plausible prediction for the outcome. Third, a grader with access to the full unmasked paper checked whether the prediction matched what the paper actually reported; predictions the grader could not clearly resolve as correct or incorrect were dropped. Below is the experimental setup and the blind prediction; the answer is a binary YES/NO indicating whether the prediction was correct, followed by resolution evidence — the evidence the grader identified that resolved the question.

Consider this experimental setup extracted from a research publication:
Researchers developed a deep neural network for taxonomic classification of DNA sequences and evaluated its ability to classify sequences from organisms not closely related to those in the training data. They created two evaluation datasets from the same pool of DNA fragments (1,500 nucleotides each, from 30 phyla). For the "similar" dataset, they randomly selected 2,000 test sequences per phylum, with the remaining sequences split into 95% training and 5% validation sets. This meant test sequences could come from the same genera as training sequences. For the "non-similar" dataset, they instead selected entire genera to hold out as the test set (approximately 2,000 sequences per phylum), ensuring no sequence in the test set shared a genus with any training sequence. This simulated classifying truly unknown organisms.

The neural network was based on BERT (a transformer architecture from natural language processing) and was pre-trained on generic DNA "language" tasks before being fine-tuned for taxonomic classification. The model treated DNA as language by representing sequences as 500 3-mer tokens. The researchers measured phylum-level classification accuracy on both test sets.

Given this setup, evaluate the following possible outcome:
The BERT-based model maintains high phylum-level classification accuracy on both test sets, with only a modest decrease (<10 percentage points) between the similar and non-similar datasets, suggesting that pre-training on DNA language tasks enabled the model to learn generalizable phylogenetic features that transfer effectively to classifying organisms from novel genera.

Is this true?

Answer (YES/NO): NO